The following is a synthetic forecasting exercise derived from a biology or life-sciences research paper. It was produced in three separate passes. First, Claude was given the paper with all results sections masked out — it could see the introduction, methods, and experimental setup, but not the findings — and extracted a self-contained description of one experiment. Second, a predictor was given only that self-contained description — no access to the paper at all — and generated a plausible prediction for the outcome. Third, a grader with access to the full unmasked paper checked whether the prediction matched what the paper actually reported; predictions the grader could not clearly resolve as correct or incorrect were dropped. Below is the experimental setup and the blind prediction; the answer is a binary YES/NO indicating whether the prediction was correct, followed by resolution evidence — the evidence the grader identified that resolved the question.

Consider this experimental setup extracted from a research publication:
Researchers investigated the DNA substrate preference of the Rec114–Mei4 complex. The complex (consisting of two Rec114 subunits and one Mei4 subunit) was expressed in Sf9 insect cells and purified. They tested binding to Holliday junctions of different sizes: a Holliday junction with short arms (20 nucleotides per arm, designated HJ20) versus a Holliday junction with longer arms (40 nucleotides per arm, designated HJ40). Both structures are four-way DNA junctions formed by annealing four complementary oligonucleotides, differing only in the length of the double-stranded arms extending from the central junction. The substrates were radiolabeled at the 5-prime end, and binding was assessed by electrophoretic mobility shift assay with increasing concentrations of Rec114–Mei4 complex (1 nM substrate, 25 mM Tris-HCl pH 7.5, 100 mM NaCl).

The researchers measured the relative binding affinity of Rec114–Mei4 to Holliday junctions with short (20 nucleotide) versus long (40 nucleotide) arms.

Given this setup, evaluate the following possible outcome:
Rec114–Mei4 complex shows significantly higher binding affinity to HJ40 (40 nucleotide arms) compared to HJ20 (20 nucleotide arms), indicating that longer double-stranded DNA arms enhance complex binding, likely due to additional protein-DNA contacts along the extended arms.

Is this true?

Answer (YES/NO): YES